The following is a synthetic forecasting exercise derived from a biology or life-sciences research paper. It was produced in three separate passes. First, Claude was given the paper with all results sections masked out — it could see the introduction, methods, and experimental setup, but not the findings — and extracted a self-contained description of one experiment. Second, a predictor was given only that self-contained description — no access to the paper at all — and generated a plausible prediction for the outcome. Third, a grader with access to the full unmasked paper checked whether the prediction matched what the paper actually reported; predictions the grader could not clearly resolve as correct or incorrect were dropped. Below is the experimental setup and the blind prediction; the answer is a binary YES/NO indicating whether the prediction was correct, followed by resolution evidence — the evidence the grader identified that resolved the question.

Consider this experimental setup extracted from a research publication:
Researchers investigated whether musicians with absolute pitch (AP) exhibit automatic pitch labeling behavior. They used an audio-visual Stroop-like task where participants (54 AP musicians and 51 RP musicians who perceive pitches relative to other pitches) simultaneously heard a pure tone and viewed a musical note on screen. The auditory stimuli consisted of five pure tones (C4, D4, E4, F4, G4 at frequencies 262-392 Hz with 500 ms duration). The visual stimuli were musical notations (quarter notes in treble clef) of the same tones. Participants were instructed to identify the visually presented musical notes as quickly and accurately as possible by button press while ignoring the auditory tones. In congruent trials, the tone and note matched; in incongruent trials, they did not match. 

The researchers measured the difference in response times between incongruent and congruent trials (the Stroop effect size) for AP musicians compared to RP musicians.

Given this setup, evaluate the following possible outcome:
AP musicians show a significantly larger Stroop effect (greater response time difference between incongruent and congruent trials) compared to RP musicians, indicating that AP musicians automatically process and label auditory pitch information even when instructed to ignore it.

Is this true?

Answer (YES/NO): YES